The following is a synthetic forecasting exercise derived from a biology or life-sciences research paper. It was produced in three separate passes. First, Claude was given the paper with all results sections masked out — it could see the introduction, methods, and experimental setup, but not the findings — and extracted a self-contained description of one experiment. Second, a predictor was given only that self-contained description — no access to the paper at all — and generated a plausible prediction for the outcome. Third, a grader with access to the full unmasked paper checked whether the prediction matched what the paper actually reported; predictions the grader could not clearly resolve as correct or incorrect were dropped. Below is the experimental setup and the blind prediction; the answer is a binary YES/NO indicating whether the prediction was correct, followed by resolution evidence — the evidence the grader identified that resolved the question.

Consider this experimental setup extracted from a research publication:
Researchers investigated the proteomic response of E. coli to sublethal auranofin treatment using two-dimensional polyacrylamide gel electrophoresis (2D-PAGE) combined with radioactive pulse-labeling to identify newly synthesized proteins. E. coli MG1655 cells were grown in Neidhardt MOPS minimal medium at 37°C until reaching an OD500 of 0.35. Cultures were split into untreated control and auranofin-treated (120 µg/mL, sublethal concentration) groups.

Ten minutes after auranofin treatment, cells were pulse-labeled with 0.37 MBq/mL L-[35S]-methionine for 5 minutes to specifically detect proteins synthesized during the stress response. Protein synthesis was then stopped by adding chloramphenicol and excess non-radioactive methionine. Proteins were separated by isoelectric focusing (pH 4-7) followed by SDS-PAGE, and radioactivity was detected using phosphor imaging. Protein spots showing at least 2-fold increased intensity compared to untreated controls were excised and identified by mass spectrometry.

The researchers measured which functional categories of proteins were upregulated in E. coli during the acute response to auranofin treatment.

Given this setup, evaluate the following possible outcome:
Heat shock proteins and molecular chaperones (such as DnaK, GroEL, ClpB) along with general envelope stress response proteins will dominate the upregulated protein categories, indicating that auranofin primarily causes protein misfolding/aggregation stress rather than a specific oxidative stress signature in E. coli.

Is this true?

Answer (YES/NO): NO